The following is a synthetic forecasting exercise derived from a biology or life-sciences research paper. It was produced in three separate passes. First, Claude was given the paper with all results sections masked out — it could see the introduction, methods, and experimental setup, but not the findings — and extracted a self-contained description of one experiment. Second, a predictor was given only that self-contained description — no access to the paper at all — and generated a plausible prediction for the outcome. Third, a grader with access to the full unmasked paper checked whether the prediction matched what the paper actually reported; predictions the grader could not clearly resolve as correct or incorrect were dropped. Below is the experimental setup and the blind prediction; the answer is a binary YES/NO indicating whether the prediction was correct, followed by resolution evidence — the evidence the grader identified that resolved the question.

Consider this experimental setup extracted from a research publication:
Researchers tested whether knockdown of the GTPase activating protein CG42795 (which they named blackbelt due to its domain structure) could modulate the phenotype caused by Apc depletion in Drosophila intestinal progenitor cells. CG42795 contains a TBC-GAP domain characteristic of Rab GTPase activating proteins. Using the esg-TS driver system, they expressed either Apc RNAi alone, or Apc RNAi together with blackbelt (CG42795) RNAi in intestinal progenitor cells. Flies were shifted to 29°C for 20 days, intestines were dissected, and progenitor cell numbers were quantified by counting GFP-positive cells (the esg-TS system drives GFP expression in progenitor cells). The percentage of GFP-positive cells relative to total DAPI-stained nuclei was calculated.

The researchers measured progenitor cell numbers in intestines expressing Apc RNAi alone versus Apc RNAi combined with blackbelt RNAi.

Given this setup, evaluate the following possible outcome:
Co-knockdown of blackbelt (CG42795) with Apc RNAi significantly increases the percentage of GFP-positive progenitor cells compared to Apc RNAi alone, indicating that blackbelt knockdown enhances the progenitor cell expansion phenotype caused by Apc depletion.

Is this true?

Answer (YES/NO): NO